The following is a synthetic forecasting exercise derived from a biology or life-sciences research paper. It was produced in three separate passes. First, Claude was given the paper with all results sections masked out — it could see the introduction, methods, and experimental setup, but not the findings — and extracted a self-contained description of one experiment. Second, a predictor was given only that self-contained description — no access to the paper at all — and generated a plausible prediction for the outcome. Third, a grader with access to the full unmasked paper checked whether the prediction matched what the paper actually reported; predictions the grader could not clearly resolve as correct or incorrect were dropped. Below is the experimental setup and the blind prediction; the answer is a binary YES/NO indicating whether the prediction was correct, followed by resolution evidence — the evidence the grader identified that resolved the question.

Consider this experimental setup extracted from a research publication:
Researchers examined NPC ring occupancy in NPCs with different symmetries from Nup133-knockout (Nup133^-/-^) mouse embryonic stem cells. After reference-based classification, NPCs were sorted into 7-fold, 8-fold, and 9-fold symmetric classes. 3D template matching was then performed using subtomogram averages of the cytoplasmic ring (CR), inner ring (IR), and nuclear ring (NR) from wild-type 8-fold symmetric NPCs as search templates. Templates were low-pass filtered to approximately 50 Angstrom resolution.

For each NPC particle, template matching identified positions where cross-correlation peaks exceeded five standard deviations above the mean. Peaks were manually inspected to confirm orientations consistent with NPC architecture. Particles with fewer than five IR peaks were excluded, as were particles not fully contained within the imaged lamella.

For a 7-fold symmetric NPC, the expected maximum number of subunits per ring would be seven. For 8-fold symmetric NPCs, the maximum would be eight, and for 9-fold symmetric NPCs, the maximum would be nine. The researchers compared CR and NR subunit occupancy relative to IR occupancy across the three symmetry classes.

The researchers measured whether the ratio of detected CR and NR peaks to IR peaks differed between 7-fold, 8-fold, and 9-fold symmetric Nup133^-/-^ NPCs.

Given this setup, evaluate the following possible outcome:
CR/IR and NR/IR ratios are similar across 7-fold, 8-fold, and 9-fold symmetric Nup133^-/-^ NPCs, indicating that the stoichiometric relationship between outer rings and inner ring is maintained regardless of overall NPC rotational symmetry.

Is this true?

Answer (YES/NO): NO